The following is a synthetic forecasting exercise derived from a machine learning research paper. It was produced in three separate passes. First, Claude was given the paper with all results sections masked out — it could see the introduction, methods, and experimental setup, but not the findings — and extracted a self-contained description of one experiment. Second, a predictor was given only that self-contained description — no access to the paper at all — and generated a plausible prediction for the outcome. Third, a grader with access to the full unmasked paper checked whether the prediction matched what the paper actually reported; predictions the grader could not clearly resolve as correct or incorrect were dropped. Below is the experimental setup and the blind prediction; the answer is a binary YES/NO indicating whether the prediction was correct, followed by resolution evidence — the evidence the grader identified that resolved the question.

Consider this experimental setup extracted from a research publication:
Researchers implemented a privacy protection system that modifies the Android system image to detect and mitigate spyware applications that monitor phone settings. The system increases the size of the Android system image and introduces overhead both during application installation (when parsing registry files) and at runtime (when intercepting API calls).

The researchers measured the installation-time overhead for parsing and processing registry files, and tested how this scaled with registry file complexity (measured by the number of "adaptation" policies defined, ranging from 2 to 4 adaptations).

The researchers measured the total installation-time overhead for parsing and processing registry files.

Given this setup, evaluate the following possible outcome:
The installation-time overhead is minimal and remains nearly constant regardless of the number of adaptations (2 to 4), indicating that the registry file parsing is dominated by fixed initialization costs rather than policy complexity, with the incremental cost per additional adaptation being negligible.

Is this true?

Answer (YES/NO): NO